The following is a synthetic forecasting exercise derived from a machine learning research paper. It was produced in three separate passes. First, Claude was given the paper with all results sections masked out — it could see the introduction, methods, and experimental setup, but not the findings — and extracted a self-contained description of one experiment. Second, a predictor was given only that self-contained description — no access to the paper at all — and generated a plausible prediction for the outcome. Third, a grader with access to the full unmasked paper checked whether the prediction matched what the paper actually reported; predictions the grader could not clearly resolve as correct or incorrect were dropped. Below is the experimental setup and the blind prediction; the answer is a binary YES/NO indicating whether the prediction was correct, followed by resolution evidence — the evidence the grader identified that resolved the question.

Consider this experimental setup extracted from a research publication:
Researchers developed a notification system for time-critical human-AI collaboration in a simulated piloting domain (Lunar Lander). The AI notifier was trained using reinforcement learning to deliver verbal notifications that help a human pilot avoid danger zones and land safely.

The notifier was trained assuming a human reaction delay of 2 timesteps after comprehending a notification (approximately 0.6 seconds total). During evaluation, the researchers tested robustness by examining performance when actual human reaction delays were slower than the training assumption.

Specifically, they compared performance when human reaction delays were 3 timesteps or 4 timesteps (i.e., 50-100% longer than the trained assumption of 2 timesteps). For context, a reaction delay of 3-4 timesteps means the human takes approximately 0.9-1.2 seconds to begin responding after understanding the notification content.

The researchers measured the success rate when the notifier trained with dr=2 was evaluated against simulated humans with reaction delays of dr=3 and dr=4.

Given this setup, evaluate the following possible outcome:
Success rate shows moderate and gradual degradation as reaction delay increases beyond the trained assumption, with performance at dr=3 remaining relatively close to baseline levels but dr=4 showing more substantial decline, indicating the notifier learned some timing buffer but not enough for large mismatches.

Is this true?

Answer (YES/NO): NO